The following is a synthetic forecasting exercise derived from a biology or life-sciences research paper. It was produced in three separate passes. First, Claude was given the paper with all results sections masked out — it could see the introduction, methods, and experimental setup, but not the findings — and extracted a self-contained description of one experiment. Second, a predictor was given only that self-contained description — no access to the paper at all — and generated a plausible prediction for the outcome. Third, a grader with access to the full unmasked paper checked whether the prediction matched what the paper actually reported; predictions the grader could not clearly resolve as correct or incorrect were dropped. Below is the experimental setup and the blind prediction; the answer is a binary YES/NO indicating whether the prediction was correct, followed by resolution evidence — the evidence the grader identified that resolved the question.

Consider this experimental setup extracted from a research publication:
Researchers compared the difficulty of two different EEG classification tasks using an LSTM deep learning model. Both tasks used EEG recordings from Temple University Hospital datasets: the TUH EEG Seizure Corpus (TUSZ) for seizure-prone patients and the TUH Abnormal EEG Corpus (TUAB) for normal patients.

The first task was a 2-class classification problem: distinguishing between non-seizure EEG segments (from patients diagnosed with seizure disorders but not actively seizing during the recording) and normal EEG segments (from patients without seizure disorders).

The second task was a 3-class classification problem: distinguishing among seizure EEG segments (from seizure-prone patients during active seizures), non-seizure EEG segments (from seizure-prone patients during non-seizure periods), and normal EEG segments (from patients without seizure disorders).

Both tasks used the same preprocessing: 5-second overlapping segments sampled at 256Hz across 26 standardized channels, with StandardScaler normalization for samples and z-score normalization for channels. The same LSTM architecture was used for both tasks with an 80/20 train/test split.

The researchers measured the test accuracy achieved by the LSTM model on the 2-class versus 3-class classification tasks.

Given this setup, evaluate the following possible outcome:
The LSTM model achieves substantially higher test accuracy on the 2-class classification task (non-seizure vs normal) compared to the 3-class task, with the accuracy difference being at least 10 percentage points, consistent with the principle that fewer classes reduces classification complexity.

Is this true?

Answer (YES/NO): NO